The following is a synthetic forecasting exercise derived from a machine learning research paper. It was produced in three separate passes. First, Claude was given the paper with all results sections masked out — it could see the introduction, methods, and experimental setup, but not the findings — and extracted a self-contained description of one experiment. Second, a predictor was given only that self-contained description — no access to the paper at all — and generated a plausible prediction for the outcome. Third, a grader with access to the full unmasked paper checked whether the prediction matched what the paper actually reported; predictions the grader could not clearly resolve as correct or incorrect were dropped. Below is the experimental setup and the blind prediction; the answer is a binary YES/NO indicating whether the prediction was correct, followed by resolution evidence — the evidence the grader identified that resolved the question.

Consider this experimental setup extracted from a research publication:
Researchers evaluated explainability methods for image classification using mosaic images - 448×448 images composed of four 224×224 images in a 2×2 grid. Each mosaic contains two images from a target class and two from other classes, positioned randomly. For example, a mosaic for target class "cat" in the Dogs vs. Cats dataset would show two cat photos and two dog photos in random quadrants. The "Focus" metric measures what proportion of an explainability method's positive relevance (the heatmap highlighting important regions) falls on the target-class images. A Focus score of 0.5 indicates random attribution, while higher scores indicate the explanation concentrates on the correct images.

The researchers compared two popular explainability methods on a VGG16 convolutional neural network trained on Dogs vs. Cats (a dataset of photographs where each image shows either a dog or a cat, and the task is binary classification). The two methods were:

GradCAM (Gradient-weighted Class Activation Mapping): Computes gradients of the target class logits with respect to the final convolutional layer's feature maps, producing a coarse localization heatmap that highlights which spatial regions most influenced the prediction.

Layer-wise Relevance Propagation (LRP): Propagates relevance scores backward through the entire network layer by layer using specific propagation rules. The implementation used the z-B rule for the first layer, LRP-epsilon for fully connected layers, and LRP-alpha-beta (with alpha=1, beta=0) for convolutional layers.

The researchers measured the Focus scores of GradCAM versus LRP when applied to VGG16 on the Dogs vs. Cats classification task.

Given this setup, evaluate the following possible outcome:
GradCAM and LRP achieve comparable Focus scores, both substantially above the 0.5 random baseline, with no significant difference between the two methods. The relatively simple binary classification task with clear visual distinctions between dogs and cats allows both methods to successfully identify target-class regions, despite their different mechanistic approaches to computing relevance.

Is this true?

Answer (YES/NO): NO